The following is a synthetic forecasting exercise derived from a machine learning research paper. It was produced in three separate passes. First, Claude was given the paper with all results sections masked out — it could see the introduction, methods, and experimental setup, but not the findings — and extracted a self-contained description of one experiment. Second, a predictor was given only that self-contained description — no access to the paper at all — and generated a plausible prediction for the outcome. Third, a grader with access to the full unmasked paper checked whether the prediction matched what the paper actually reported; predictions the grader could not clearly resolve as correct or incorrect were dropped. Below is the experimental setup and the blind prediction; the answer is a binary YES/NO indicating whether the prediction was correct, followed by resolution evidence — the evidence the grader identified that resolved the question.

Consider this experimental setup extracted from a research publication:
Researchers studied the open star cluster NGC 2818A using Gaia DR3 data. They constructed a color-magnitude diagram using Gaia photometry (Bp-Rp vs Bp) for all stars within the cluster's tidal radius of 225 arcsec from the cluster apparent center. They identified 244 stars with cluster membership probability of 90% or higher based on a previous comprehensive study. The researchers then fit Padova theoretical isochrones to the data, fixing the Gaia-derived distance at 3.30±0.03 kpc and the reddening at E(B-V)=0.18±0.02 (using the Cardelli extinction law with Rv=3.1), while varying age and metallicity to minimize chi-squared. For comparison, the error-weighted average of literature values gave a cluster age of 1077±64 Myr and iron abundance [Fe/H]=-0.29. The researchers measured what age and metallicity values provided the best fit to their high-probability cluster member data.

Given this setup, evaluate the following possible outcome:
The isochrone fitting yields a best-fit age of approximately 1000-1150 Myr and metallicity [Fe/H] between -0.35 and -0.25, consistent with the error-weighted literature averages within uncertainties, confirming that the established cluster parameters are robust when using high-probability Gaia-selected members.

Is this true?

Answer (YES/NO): NO